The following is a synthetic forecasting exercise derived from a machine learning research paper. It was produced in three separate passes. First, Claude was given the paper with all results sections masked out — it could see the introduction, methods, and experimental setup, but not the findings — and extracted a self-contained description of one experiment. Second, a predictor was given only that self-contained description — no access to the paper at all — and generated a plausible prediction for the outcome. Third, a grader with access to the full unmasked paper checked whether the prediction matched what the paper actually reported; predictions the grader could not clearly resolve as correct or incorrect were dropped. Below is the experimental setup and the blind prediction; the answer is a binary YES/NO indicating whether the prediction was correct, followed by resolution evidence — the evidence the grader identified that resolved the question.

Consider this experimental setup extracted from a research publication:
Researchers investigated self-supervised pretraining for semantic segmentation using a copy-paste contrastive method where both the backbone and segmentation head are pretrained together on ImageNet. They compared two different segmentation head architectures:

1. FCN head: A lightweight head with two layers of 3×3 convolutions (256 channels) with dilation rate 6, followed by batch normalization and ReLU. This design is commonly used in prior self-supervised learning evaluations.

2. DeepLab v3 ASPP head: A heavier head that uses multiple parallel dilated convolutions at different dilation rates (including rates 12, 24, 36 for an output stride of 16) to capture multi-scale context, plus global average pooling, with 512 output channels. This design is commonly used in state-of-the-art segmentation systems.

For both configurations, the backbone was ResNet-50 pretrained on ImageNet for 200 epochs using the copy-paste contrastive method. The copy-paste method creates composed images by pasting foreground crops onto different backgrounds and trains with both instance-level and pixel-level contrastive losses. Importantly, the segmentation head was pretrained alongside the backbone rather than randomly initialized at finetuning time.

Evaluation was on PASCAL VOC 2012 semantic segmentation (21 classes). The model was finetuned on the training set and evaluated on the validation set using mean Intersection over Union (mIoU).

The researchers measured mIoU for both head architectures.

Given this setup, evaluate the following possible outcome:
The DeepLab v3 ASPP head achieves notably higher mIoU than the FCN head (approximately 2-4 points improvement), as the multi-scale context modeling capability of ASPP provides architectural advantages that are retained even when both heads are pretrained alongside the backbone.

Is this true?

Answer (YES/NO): YES